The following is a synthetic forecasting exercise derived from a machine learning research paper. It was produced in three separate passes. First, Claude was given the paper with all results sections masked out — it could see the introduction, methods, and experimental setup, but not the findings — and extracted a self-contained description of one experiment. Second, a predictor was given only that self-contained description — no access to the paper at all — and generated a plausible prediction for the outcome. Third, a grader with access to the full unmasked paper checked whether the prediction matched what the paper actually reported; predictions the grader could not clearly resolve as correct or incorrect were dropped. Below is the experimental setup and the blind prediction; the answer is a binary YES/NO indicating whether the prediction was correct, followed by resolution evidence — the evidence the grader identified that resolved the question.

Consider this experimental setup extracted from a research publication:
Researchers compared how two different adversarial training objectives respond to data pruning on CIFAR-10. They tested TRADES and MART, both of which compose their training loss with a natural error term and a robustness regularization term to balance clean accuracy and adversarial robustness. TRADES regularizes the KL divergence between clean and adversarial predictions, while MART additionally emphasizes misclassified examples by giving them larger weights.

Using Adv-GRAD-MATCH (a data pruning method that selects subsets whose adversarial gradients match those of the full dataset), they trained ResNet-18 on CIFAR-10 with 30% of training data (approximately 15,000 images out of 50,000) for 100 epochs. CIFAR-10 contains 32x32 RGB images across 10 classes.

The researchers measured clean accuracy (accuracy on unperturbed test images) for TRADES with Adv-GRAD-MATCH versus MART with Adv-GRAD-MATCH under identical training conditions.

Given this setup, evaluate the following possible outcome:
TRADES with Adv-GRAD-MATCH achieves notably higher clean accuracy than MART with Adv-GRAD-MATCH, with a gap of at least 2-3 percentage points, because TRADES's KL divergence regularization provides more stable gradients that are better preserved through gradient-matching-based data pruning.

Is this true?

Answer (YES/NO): YES